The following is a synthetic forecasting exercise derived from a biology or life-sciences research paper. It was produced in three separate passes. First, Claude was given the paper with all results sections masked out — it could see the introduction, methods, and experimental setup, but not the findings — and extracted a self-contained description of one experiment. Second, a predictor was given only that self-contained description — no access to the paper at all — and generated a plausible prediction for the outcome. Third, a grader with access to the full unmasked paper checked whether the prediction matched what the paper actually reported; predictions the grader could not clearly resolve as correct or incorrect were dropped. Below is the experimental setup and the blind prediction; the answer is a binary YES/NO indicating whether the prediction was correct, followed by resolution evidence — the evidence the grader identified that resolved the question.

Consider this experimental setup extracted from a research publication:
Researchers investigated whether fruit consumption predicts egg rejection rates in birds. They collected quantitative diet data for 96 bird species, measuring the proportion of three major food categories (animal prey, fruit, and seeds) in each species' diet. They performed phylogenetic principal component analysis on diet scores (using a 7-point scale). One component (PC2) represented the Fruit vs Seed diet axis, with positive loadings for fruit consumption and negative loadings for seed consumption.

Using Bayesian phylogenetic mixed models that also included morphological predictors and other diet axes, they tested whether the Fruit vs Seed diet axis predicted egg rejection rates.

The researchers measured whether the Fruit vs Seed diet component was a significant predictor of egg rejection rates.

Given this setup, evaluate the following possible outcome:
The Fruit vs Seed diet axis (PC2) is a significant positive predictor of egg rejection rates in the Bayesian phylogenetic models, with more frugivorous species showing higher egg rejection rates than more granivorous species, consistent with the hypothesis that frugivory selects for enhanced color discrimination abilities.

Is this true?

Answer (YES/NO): YES